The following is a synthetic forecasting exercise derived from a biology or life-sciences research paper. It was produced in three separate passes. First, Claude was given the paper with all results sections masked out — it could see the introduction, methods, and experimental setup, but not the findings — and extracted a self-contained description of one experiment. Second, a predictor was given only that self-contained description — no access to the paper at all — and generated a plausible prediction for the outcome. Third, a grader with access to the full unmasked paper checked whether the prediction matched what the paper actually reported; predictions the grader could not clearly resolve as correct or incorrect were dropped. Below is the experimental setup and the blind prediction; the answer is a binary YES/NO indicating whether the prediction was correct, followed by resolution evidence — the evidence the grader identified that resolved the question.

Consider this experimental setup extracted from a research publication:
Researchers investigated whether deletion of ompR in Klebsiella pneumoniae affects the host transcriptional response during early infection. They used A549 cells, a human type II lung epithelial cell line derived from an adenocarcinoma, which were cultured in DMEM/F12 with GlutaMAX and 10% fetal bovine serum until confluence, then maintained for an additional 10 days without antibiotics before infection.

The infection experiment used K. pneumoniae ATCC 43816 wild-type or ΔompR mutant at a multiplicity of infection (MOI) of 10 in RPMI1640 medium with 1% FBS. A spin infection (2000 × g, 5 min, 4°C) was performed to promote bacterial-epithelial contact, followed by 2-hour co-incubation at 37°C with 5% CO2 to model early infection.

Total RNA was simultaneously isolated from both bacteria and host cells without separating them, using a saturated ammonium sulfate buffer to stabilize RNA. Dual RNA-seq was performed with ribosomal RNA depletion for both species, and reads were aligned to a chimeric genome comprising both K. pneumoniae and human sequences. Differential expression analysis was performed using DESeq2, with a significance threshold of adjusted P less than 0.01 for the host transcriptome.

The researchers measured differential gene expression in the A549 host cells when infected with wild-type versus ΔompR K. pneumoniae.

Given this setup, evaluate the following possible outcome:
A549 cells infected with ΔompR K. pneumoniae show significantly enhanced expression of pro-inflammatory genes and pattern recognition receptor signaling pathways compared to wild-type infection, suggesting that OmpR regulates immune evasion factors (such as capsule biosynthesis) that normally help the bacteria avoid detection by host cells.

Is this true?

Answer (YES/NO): NO